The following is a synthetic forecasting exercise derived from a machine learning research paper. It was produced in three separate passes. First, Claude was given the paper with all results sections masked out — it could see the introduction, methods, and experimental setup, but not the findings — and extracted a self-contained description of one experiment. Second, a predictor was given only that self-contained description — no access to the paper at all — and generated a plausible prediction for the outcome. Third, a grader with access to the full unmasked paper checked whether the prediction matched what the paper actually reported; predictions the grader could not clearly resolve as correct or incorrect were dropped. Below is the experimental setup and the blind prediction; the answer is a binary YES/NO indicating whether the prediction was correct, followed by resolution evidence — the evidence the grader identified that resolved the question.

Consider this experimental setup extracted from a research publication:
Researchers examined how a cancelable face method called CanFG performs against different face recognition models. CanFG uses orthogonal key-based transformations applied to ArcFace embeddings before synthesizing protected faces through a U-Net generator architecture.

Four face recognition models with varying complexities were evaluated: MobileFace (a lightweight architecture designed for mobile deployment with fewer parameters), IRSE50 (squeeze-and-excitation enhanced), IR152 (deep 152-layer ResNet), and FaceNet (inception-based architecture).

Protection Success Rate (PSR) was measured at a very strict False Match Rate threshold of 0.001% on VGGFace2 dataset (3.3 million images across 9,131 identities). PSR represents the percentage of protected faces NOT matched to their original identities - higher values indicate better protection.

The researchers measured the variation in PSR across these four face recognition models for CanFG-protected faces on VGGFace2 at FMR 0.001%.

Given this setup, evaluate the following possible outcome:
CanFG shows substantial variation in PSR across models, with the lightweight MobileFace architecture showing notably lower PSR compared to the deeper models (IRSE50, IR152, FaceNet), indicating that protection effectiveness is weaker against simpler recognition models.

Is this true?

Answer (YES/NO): YES